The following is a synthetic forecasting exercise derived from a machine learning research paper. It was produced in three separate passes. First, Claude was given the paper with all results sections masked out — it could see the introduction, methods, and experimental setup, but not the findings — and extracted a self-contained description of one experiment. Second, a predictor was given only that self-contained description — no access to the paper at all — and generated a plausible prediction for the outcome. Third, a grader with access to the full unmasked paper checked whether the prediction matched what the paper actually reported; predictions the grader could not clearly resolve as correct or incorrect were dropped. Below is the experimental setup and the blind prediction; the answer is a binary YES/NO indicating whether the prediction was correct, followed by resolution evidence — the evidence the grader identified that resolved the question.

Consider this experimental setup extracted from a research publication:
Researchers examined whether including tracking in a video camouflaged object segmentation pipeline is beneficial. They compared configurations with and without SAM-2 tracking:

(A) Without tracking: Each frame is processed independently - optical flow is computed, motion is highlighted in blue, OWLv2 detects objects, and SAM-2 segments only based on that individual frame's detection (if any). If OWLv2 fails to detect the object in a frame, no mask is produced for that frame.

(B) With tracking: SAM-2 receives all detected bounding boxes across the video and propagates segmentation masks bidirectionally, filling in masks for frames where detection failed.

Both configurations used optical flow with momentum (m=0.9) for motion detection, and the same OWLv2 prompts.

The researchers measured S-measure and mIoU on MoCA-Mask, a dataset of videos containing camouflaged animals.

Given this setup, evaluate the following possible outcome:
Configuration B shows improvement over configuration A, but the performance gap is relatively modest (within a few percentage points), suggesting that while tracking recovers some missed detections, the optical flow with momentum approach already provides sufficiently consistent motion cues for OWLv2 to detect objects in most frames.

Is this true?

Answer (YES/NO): NO